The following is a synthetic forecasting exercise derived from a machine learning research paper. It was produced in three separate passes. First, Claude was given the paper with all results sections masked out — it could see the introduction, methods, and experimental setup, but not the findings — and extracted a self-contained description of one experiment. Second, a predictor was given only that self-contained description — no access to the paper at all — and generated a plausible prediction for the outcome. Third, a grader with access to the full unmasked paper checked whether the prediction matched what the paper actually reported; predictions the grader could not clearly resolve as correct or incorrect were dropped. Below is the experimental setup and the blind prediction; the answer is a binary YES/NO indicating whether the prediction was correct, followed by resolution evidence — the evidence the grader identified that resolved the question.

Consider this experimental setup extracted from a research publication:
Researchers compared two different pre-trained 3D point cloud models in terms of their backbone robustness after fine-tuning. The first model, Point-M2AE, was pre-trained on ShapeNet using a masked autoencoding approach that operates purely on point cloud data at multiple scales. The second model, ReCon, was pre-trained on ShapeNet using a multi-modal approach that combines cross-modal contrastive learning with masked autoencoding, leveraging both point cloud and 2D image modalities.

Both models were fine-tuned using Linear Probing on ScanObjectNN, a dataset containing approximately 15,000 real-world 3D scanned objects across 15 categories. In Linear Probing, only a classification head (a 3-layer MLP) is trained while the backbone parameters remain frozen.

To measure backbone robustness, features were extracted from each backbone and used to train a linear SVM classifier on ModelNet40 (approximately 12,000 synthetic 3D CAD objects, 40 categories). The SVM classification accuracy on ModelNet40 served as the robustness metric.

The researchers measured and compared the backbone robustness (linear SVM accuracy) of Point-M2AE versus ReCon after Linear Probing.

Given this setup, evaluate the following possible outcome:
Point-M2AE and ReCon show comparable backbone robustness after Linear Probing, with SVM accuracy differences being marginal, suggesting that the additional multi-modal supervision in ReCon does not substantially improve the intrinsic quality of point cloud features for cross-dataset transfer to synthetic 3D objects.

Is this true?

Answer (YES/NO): YES